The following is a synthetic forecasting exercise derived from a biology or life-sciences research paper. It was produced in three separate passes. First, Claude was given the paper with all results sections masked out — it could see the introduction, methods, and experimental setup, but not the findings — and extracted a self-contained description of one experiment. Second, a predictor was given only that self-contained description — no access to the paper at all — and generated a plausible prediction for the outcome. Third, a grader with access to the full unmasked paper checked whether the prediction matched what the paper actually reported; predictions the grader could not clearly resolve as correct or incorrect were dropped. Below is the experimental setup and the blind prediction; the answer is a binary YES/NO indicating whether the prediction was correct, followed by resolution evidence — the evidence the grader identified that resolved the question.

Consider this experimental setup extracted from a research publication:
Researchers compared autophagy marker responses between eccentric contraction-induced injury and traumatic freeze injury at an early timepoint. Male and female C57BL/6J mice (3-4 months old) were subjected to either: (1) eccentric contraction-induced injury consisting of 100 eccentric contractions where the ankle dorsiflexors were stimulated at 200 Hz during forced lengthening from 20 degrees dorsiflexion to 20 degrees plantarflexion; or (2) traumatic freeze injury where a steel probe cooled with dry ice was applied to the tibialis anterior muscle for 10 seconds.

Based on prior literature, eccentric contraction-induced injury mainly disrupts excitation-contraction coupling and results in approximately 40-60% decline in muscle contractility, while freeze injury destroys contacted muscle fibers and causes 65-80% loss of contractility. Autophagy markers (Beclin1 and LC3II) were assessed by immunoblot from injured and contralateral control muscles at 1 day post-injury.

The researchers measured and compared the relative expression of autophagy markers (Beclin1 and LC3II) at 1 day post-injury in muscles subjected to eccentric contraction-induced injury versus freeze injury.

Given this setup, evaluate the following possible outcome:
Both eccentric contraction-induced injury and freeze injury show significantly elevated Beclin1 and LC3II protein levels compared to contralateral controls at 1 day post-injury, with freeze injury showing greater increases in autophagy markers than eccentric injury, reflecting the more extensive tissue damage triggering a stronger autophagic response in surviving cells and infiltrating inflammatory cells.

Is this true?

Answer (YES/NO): NO